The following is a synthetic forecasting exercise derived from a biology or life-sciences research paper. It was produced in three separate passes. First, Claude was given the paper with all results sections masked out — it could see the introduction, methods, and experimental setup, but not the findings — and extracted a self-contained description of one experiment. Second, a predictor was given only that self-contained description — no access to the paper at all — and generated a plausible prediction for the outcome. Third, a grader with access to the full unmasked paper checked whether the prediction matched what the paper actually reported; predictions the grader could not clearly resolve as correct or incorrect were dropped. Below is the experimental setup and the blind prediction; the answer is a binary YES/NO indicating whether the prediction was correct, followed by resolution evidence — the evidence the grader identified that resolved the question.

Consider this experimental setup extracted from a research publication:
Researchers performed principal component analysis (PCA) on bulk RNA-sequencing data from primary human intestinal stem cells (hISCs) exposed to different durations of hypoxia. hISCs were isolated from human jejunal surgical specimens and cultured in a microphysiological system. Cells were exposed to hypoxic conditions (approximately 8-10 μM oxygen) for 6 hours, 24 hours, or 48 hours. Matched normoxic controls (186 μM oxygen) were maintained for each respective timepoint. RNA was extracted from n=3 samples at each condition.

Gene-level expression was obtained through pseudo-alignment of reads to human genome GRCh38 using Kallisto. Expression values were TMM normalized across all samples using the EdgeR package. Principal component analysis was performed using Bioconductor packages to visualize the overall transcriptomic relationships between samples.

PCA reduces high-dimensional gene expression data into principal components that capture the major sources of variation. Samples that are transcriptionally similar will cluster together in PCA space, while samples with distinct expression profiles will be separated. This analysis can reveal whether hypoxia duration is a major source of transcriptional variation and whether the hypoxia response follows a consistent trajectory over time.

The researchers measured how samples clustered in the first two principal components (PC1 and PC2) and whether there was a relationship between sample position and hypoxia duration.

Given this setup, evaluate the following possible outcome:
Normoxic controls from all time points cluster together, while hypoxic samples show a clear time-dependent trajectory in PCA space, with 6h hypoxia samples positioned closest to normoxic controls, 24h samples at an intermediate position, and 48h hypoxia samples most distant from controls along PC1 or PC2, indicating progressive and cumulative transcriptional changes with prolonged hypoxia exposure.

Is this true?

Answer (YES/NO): NO